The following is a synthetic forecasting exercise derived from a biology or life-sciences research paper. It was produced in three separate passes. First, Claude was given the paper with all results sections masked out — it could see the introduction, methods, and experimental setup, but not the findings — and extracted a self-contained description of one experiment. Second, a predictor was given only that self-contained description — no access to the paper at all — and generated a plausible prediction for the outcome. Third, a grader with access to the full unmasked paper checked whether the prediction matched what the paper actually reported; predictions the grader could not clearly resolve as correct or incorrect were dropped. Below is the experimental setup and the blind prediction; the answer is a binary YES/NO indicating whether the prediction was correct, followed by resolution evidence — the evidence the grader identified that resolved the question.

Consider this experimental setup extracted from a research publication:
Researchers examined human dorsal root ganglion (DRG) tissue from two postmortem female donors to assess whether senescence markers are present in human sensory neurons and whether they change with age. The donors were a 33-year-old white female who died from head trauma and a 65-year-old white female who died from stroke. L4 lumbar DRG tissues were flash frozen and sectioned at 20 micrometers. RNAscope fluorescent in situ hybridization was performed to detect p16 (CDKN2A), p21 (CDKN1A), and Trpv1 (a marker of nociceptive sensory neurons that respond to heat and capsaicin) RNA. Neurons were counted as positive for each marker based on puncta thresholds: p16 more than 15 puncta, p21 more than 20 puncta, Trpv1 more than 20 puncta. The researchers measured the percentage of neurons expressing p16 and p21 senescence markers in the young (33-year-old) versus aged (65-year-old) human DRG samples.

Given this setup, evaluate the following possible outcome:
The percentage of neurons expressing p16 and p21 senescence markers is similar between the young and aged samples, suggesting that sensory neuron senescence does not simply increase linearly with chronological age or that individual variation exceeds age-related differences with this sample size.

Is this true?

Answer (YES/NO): NO